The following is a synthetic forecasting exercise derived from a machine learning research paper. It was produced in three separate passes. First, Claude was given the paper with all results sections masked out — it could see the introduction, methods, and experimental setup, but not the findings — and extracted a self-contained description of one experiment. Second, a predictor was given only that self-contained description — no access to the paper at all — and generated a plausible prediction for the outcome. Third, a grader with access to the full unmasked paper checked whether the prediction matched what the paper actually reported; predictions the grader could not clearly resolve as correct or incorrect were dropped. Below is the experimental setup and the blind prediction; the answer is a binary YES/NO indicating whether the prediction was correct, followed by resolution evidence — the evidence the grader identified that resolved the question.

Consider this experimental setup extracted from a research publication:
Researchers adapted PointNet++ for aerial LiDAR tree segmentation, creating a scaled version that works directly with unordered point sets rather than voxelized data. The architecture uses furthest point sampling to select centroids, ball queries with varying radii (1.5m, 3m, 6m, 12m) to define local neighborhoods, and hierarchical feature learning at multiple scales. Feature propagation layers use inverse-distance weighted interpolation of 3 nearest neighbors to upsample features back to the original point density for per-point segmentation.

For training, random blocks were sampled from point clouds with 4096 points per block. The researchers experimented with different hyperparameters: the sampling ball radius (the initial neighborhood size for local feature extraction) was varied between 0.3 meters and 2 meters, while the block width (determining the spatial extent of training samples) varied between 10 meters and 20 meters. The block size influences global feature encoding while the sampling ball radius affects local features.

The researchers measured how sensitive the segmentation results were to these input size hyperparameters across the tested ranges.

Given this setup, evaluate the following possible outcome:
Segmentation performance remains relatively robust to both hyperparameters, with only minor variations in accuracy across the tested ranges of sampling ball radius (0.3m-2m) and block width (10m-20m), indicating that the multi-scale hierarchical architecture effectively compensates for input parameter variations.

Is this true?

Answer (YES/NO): YES